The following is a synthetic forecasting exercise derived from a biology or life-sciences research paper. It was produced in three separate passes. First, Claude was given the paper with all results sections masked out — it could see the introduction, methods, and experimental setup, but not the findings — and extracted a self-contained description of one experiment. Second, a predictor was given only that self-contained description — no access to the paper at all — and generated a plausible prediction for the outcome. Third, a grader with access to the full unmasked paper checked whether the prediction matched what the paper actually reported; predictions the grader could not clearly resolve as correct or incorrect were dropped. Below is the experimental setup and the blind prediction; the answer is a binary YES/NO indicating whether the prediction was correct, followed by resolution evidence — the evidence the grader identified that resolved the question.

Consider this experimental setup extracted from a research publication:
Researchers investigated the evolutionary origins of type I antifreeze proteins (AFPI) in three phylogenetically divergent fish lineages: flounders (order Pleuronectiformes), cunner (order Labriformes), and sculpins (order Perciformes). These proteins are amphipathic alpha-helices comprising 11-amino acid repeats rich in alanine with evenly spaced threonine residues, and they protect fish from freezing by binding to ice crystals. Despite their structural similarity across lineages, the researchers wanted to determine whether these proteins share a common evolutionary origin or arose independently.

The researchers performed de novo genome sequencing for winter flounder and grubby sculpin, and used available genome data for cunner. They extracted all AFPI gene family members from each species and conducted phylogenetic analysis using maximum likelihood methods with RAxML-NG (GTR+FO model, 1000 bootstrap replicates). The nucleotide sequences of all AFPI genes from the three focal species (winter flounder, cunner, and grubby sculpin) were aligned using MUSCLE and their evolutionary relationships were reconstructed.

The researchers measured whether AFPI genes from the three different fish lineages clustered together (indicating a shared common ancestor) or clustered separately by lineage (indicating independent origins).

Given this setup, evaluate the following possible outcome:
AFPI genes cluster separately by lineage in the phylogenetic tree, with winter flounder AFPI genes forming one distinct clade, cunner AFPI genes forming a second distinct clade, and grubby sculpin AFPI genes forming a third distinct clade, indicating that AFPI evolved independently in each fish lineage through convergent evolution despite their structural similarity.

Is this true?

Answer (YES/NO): YES